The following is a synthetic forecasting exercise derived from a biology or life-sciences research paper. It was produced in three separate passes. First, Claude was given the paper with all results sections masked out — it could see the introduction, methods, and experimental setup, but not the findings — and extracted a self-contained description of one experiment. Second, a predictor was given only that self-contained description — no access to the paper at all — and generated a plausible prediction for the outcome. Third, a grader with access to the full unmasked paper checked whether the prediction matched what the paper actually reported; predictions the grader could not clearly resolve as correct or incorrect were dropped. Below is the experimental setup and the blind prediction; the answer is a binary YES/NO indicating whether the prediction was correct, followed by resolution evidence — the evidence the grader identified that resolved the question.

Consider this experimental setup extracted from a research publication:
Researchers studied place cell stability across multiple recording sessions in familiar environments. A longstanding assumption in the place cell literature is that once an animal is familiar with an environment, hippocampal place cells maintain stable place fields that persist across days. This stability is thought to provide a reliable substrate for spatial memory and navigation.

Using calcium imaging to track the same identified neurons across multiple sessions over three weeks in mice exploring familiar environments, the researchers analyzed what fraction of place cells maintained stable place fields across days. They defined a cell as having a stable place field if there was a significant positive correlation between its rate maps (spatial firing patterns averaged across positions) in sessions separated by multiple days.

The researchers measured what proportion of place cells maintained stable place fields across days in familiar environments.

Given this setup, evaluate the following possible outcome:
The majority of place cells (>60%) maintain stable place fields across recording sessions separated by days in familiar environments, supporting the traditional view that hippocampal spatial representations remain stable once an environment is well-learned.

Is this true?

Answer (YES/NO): NO